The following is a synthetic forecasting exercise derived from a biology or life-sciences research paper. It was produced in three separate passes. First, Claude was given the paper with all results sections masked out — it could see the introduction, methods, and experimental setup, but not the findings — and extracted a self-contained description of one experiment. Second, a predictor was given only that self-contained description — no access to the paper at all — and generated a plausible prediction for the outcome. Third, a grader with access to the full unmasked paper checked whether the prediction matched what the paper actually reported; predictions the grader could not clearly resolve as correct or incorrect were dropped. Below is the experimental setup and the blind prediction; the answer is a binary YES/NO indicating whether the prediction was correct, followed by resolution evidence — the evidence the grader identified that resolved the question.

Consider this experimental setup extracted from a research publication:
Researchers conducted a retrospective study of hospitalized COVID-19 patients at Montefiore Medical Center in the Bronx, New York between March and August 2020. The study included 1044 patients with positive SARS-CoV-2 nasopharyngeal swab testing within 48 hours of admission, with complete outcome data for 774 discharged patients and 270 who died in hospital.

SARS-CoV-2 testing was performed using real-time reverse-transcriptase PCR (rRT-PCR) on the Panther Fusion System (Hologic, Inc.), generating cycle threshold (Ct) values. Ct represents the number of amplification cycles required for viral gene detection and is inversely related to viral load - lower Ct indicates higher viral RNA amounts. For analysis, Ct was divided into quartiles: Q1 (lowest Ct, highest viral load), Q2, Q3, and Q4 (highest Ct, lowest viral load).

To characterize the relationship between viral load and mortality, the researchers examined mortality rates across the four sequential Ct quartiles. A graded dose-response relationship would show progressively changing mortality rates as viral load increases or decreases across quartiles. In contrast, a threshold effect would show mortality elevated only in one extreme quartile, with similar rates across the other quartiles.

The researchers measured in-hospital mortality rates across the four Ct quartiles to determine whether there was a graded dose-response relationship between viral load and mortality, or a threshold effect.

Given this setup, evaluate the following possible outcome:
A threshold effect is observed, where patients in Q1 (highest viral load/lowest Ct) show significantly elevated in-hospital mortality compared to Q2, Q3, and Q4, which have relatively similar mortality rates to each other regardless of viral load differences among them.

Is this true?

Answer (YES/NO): NO